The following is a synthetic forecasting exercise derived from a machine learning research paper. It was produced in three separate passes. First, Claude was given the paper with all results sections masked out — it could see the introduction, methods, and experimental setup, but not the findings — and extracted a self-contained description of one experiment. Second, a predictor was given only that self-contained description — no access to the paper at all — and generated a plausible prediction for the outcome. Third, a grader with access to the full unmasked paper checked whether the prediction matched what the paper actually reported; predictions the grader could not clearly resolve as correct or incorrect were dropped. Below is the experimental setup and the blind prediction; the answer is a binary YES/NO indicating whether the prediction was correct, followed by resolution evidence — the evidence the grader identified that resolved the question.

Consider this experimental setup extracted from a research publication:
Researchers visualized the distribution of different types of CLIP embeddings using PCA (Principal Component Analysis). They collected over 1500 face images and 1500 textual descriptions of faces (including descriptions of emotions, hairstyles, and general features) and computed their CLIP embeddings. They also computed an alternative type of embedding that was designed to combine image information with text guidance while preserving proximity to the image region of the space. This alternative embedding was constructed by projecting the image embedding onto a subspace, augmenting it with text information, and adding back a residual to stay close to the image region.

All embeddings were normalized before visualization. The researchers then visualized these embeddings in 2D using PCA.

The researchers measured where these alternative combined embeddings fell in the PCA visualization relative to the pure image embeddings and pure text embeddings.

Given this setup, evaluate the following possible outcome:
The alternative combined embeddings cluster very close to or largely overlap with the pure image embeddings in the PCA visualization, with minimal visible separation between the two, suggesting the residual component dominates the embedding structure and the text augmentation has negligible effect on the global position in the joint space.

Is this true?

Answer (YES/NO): NO